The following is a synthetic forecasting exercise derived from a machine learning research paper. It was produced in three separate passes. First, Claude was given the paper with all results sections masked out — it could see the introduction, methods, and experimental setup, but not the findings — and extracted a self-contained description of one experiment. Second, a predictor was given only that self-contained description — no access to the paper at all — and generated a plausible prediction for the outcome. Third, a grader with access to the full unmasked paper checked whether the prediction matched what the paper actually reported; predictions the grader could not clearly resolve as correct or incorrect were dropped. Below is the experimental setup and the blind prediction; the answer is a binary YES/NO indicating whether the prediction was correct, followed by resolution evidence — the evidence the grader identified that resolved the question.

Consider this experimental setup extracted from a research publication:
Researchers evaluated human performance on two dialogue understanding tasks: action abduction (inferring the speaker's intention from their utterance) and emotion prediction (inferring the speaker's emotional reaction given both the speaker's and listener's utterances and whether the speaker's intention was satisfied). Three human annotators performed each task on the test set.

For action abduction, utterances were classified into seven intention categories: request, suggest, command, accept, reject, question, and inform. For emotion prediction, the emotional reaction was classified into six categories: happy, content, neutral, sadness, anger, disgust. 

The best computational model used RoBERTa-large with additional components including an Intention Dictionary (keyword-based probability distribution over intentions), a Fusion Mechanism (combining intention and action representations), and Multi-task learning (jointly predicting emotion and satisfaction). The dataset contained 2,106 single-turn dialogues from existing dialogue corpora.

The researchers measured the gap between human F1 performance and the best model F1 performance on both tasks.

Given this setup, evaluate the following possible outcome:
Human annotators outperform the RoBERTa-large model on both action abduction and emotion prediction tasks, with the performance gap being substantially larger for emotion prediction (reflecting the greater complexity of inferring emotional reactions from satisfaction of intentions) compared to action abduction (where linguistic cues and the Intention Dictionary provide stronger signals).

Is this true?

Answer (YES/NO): YES